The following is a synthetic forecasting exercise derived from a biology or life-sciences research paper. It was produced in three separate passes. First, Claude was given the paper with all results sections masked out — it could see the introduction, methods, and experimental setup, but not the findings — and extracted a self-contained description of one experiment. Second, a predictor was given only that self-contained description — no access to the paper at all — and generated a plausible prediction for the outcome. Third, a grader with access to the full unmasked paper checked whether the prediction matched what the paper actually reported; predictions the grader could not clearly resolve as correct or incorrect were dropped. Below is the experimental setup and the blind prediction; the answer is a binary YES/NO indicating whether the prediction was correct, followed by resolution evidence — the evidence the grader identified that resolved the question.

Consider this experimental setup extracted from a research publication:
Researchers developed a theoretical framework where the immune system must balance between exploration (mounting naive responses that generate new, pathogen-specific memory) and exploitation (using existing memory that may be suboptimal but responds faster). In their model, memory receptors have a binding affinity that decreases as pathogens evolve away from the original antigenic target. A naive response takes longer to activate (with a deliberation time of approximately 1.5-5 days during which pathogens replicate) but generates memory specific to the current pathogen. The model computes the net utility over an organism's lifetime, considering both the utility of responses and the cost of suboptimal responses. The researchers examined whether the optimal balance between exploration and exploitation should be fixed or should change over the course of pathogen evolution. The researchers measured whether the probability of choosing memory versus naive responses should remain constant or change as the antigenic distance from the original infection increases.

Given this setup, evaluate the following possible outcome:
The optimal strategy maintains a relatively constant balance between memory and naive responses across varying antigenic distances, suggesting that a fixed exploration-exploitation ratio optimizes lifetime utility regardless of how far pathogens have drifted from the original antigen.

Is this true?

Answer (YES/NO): NO